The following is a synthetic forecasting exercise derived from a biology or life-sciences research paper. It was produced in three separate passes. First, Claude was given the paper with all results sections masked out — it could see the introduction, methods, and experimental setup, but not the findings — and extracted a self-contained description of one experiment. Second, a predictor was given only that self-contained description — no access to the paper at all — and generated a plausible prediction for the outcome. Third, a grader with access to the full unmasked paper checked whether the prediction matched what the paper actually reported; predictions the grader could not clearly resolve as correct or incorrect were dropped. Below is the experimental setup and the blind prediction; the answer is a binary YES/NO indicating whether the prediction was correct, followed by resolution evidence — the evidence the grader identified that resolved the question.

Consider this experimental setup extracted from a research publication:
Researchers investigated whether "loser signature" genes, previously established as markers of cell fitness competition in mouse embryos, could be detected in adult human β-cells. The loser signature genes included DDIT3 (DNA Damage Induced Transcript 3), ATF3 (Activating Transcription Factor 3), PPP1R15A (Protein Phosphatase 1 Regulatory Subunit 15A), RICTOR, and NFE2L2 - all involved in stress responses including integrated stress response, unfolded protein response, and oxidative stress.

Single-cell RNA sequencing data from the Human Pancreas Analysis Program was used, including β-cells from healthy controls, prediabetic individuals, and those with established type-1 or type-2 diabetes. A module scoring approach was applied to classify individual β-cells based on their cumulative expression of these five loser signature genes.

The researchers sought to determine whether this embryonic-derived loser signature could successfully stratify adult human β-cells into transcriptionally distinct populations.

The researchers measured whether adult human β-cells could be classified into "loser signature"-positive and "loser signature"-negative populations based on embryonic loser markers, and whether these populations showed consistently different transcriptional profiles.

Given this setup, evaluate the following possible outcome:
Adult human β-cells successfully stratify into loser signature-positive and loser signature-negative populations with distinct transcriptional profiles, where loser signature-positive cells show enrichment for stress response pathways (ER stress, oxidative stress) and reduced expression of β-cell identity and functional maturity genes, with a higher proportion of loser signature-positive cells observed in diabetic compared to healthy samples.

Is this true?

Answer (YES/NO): NO